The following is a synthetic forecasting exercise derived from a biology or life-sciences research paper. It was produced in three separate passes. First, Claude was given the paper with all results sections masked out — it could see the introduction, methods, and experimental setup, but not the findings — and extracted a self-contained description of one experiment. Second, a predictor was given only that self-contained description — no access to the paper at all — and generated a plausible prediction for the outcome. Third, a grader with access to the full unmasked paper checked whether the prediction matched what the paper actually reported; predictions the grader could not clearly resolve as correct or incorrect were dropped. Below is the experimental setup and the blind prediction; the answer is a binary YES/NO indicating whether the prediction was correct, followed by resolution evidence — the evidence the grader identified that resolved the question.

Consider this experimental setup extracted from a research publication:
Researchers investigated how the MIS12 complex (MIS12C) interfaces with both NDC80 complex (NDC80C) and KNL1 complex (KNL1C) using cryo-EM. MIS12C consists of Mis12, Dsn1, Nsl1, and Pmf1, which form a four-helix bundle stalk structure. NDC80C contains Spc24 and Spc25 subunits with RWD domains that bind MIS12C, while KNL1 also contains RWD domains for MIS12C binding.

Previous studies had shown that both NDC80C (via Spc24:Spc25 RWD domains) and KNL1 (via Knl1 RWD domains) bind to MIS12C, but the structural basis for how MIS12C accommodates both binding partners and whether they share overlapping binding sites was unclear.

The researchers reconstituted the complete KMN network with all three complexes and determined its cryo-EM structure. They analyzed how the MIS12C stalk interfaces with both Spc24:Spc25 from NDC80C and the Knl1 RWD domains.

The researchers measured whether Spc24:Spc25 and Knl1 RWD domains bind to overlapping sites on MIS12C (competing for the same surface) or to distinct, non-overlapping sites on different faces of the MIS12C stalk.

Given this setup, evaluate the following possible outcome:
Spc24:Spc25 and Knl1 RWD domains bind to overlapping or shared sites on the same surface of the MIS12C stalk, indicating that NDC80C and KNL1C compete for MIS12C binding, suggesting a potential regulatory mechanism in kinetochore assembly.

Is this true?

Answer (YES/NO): NO